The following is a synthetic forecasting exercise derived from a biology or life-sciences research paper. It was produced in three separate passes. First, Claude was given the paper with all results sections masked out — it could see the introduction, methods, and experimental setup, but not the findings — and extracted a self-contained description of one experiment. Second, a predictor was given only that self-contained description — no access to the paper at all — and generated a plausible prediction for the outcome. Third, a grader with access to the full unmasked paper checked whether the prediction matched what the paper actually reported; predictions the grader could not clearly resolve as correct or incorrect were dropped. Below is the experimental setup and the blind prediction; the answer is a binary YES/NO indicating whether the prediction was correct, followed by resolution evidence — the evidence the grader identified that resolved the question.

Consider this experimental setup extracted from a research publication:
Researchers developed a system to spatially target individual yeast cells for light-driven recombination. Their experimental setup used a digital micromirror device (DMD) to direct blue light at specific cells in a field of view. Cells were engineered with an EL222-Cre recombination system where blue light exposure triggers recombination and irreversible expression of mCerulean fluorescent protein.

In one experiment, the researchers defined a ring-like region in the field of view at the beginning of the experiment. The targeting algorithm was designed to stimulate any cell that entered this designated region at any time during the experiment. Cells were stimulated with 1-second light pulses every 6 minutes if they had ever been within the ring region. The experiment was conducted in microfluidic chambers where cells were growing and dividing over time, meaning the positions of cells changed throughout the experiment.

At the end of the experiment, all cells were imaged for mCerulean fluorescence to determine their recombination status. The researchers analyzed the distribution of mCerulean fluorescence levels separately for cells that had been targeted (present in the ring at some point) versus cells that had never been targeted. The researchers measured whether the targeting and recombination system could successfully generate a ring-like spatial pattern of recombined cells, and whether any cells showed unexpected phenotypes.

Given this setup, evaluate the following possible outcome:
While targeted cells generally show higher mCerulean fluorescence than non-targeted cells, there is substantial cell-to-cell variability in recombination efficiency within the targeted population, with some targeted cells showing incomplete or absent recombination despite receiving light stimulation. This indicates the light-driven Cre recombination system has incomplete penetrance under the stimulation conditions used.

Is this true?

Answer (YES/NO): NO